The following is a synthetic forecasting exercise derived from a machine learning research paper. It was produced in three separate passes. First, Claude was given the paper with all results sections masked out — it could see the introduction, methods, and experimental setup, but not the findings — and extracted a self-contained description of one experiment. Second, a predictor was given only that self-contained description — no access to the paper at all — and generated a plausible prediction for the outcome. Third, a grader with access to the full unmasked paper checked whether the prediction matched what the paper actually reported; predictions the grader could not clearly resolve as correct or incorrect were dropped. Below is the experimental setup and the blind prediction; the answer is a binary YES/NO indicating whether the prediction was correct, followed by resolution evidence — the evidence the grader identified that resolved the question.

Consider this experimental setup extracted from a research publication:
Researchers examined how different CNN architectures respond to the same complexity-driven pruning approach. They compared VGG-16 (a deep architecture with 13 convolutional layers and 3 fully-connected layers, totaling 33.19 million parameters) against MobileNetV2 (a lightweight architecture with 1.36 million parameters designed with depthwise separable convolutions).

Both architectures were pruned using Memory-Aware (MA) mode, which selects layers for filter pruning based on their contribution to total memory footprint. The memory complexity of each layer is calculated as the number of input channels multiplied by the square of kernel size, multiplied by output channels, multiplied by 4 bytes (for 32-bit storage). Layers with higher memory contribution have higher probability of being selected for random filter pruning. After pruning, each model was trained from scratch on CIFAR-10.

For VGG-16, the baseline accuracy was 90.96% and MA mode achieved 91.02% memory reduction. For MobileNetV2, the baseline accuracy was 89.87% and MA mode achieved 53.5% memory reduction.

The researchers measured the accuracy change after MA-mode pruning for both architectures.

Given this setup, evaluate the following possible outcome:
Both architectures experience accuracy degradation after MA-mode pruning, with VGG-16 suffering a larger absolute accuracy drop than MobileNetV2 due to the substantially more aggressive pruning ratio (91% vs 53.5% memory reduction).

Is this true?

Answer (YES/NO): NO